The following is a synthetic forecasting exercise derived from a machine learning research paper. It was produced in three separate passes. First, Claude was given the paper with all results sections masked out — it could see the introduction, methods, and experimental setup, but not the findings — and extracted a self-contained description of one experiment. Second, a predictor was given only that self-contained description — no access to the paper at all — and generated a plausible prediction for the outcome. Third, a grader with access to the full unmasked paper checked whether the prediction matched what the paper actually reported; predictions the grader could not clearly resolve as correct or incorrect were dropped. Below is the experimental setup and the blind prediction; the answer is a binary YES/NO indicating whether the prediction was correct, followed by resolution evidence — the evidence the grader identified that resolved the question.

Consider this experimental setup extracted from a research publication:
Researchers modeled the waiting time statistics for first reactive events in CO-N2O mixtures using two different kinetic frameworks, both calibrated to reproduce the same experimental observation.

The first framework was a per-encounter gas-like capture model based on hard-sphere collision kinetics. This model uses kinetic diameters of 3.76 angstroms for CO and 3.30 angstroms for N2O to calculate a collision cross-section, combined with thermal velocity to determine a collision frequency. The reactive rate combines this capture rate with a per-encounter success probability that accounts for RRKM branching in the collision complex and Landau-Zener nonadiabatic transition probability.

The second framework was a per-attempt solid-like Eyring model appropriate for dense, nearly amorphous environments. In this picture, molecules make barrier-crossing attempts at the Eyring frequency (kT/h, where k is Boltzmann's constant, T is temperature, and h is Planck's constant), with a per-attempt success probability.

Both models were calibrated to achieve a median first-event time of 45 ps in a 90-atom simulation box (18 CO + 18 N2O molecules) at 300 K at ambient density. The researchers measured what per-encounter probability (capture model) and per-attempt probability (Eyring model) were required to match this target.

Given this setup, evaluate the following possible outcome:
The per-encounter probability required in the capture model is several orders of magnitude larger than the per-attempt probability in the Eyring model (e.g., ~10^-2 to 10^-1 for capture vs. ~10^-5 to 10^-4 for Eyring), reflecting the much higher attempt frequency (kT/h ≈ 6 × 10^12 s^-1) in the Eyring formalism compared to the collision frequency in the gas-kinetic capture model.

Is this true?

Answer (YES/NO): NO